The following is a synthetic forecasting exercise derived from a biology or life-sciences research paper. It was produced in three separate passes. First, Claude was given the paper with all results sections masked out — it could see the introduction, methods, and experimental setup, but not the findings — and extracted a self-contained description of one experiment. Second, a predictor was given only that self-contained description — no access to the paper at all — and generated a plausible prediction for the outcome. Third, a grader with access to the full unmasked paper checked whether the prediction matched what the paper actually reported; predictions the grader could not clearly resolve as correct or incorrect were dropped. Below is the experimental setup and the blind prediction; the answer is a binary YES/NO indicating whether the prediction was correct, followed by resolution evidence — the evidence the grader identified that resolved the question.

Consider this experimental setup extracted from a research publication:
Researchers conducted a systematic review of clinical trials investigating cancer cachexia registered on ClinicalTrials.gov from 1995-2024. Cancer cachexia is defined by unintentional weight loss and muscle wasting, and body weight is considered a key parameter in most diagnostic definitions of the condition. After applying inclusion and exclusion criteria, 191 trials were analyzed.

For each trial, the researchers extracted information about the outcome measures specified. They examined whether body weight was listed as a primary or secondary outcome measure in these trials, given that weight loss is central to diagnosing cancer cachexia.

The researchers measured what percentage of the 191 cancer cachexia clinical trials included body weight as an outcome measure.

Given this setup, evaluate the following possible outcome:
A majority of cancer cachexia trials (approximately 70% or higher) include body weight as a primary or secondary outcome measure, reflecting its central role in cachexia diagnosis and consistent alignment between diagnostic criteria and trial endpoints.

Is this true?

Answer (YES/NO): NO